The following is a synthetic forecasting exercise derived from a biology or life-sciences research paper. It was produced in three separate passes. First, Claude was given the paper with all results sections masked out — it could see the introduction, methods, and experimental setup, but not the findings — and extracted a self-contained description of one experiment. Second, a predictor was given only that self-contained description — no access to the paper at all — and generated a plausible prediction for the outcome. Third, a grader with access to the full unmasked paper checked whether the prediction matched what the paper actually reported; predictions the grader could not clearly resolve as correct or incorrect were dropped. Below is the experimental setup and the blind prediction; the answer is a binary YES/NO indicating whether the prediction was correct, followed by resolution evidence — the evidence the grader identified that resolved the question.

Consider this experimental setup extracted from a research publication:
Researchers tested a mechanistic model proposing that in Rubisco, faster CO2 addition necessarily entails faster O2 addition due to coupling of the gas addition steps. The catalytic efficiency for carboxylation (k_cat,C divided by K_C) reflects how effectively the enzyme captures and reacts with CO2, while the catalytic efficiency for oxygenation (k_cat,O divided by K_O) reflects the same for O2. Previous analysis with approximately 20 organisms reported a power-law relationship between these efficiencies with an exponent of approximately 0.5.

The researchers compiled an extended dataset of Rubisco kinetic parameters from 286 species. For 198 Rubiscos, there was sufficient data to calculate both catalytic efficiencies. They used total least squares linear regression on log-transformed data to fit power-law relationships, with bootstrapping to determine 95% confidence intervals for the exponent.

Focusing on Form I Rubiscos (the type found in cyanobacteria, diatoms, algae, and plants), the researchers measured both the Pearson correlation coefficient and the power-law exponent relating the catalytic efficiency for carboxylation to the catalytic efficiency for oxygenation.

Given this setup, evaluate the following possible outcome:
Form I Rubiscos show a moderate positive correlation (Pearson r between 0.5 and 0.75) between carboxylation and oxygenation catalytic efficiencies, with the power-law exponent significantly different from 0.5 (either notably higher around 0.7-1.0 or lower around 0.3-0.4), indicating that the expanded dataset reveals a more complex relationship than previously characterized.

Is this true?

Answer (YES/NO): NO